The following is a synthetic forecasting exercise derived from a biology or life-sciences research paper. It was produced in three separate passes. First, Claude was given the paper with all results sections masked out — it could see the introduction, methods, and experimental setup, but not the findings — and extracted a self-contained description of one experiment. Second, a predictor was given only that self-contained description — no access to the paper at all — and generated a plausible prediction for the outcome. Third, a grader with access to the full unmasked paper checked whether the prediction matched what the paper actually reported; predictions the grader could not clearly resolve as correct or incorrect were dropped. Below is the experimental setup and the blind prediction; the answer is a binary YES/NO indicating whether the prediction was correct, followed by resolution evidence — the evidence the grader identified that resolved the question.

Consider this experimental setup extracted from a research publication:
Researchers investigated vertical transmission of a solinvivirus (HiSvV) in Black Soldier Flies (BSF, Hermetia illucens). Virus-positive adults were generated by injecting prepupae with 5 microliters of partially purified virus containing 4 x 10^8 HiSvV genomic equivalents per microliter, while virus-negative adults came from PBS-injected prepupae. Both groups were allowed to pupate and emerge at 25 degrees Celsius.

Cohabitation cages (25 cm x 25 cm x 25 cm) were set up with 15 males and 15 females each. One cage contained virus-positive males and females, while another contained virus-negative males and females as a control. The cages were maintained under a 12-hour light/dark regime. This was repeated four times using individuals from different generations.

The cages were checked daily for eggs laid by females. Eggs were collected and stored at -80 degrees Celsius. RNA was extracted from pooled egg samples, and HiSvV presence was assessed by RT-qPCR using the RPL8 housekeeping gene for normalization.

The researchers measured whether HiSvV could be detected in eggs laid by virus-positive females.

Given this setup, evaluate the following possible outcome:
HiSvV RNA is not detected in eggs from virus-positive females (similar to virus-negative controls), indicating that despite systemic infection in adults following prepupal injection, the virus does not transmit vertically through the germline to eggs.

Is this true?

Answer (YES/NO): NO